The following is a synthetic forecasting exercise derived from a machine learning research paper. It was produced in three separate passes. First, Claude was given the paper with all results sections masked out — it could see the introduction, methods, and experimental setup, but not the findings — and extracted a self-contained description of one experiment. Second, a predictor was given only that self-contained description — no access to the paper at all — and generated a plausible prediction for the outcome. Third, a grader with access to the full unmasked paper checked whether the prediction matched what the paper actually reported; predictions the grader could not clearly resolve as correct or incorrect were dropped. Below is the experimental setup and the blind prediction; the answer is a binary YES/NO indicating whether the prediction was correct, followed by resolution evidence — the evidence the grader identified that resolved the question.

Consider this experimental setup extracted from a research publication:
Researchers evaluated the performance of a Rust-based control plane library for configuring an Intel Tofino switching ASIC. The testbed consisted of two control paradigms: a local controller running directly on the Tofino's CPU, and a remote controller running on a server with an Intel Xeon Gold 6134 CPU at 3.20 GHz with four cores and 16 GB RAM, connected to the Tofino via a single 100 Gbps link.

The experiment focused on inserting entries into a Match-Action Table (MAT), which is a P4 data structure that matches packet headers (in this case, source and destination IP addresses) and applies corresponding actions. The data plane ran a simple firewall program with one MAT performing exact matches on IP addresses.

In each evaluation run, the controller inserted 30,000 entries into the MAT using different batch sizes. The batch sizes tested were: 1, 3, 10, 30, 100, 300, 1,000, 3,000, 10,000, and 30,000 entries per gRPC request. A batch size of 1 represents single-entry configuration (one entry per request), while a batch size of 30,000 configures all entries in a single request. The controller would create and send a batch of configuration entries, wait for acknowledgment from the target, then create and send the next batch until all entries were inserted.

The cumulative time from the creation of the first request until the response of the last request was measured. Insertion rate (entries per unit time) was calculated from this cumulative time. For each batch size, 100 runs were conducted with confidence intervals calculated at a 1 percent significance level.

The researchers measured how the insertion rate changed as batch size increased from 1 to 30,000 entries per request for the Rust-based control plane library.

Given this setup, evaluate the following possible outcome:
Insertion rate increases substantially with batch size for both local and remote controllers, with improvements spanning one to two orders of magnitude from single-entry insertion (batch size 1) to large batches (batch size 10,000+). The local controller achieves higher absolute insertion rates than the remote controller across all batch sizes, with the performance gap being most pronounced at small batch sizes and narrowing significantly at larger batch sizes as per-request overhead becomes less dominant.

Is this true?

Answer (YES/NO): NO